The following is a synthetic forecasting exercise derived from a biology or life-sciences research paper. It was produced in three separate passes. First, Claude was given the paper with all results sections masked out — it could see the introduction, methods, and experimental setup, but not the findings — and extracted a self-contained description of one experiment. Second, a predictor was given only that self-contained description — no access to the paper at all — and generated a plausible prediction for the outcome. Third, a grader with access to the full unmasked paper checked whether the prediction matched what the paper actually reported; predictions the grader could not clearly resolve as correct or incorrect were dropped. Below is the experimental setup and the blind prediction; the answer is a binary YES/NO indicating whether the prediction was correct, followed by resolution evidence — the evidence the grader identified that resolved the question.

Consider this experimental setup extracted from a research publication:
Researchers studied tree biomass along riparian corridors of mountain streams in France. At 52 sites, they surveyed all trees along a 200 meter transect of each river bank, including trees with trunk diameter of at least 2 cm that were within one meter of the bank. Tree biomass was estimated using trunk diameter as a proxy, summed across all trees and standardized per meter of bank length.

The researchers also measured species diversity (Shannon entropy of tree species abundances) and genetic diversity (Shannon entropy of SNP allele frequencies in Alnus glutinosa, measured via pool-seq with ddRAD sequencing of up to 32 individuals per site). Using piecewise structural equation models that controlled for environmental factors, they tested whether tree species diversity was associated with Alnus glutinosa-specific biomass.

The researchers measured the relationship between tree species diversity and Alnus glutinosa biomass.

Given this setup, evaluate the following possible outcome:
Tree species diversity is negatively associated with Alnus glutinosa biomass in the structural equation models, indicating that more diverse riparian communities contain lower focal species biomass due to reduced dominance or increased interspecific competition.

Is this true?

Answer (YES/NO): YES